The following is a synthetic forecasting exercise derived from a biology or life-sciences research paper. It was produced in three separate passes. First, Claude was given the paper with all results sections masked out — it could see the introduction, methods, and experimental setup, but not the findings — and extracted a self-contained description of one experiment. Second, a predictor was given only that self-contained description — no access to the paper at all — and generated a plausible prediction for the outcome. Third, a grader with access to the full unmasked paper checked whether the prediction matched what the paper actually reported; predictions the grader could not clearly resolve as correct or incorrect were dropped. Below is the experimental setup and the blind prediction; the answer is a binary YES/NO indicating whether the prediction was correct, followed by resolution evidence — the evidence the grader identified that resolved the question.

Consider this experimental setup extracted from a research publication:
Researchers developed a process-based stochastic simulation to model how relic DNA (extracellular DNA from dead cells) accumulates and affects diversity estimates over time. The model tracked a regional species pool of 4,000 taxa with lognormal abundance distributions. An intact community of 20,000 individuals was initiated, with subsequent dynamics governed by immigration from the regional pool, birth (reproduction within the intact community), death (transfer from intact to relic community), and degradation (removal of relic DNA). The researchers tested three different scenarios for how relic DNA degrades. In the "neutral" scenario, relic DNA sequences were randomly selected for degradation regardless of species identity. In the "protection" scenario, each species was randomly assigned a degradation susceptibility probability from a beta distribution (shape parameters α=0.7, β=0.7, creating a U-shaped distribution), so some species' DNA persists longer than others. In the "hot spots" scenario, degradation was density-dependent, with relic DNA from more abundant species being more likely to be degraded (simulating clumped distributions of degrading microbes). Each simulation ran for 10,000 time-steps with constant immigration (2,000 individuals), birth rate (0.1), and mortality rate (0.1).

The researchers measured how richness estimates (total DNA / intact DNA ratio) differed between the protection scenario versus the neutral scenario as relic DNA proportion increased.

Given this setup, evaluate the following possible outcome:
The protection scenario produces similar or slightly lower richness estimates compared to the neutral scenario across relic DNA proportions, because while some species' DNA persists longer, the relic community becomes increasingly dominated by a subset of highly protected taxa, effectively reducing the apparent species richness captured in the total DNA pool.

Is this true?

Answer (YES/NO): YES